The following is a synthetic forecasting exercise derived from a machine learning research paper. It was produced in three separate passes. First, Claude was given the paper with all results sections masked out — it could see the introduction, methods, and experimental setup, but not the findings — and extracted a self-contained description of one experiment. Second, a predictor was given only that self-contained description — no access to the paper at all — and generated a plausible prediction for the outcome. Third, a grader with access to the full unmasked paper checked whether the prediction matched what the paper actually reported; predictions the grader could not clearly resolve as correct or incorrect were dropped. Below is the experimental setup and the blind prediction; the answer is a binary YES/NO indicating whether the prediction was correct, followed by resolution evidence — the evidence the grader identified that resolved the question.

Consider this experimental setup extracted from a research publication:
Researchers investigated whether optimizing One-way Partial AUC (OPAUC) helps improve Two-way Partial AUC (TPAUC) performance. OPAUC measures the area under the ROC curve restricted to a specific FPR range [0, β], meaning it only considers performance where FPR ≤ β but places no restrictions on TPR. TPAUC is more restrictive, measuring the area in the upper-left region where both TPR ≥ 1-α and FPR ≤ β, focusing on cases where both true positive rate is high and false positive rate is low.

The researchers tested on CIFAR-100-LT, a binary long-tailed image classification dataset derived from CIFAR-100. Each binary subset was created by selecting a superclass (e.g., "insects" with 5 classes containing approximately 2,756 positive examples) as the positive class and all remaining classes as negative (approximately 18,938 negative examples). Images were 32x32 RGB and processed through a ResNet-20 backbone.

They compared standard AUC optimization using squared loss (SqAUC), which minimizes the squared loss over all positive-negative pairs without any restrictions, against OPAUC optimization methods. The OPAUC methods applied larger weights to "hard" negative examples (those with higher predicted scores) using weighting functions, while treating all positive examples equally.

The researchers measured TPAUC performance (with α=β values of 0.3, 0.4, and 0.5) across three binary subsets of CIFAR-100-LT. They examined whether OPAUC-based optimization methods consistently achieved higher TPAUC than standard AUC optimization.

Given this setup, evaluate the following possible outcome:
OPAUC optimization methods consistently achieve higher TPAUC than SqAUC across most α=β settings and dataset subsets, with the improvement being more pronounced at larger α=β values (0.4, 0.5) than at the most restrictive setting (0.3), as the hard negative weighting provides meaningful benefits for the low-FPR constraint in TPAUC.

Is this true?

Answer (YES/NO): NO